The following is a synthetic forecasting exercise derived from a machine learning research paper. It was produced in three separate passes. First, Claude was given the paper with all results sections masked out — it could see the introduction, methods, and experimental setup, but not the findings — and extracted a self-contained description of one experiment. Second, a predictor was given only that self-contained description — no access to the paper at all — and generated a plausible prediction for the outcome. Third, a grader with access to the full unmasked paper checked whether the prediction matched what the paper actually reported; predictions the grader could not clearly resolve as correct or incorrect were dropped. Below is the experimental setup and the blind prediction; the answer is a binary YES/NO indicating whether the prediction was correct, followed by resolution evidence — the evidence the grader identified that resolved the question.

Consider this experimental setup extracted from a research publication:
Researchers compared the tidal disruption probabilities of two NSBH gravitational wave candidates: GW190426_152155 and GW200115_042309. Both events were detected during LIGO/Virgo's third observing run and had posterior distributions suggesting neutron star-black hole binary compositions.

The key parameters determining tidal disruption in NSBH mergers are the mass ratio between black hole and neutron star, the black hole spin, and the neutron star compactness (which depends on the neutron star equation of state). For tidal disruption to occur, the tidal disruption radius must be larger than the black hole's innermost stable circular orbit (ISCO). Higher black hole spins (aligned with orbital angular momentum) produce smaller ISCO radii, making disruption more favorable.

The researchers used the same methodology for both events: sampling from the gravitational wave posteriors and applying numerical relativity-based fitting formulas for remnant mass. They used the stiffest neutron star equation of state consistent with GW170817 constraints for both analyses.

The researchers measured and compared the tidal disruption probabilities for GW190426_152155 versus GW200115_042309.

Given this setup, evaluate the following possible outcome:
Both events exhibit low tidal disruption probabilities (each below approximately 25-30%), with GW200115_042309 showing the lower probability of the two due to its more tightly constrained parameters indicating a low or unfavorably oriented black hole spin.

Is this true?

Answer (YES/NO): YES